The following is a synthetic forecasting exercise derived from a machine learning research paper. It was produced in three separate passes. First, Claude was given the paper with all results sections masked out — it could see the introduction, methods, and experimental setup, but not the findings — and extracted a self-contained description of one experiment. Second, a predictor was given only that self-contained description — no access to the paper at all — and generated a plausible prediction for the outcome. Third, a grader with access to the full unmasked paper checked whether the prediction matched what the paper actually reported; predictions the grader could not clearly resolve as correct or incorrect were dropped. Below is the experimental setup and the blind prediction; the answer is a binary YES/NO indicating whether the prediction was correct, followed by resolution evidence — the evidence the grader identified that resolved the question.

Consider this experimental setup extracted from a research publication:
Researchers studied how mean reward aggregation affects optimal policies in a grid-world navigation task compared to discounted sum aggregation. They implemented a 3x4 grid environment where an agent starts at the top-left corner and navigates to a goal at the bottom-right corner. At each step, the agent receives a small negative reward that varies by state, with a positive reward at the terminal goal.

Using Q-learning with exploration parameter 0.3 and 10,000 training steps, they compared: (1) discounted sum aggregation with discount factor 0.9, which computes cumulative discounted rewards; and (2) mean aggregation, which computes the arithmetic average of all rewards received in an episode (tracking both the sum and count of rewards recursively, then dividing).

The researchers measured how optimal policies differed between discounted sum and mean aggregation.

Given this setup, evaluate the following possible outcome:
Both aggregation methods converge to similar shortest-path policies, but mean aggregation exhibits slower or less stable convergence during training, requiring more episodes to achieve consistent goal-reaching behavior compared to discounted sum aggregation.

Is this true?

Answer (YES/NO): NO